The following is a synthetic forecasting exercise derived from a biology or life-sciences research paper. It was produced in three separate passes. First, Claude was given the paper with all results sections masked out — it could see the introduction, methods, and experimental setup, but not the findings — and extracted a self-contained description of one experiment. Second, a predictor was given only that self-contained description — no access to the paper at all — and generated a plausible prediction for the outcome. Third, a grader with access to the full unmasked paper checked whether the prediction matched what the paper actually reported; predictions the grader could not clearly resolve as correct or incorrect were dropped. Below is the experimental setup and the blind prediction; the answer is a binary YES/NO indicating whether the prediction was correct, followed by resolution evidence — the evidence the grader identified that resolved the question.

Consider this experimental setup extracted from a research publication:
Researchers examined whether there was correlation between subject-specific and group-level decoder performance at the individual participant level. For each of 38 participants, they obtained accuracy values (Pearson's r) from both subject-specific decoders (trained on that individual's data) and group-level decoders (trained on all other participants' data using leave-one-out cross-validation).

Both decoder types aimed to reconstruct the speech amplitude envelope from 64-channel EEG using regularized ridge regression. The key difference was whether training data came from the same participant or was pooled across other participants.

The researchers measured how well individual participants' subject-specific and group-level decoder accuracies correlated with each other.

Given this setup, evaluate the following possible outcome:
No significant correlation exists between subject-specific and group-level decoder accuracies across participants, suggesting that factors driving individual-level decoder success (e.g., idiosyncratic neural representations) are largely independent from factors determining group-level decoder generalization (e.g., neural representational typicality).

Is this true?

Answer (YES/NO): NO